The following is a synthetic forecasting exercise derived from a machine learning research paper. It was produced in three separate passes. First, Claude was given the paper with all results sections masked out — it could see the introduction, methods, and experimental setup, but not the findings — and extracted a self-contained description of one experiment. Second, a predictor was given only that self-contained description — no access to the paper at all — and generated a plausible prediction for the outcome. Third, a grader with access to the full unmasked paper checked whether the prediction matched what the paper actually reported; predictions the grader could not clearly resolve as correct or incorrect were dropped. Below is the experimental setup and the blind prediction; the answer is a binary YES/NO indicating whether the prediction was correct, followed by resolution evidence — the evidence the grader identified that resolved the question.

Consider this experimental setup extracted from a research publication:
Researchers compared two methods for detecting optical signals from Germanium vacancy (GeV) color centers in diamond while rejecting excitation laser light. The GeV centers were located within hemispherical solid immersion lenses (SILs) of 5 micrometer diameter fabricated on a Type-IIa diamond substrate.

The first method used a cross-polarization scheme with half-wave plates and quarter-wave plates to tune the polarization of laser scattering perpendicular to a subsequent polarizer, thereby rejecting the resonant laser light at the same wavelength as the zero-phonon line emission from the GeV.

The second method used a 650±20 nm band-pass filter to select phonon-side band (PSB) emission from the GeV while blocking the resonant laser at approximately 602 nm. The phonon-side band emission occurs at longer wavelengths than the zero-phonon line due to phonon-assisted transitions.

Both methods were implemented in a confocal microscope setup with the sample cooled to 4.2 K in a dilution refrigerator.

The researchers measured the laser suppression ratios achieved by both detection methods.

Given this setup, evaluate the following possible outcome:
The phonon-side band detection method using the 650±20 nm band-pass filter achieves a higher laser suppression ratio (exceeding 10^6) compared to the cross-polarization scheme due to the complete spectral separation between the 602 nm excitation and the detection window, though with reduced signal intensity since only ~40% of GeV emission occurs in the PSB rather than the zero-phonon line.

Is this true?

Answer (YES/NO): NO